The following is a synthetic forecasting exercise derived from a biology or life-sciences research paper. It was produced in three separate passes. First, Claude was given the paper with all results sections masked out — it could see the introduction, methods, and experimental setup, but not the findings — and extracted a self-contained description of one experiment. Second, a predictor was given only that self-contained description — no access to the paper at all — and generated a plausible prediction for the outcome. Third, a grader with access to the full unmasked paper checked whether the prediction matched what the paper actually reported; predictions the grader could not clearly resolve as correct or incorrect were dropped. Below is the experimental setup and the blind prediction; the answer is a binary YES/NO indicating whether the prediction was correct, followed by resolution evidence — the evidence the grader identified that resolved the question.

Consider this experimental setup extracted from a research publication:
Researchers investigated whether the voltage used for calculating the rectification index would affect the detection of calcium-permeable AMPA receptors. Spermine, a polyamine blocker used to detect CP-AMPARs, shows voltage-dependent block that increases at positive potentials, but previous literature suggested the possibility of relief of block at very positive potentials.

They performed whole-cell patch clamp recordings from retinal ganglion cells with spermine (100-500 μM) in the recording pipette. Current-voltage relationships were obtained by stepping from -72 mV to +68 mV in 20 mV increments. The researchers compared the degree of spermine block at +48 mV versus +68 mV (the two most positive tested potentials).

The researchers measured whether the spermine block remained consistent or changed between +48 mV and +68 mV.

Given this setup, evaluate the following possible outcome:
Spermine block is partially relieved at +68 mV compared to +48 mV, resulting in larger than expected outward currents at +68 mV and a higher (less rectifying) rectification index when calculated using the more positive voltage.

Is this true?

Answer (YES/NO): YES